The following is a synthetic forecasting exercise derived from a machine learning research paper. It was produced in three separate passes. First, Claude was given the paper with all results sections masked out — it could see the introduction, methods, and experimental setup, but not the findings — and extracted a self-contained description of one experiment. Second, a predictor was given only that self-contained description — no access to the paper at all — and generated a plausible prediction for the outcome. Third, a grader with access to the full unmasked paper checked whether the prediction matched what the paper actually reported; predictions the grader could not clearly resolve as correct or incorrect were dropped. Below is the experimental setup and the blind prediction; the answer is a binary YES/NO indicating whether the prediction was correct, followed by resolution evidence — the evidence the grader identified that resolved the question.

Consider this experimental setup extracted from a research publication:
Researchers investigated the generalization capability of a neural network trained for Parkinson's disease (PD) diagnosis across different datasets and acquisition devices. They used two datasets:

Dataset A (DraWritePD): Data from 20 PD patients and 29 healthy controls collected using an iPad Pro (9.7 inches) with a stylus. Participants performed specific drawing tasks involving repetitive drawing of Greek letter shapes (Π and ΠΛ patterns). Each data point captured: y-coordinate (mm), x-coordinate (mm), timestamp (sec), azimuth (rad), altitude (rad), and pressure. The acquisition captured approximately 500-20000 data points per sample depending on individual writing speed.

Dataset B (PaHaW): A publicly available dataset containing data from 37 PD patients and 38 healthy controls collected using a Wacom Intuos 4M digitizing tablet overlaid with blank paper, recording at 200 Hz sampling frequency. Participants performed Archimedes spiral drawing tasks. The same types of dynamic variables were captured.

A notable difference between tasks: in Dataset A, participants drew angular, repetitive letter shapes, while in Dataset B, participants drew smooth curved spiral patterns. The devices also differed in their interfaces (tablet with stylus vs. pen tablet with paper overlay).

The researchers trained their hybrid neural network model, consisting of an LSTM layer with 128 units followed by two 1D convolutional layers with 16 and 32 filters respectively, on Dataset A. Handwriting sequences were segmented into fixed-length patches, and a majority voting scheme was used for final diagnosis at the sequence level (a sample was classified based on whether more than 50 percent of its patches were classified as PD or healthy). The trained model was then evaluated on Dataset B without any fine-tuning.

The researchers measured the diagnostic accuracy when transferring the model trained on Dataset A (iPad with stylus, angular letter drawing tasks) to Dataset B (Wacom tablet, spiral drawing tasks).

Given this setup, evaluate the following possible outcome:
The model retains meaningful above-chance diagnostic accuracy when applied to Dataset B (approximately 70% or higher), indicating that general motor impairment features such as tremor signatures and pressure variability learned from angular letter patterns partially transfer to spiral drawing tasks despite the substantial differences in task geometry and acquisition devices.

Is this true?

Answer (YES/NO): YES